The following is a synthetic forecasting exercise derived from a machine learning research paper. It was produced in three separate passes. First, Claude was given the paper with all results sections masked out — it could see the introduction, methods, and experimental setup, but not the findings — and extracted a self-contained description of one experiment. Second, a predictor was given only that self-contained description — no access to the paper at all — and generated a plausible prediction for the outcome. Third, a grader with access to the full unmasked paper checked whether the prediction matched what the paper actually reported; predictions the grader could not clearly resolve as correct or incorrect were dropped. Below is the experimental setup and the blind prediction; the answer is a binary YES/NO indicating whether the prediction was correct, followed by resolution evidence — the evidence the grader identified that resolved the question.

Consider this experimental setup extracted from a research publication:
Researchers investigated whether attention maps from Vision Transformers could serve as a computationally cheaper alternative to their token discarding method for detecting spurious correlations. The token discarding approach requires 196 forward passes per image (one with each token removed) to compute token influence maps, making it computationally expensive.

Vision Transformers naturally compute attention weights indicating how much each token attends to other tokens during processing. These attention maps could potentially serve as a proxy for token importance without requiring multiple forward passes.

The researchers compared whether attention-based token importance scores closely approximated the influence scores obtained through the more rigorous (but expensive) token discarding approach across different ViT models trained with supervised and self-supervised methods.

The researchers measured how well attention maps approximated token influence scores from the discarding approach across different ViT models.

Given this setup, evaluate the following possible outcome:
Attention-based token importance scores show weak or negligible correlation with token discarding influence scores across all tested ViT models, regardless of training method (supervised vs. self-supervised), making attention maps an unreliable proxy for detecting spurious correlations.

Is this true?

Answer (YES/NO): NO